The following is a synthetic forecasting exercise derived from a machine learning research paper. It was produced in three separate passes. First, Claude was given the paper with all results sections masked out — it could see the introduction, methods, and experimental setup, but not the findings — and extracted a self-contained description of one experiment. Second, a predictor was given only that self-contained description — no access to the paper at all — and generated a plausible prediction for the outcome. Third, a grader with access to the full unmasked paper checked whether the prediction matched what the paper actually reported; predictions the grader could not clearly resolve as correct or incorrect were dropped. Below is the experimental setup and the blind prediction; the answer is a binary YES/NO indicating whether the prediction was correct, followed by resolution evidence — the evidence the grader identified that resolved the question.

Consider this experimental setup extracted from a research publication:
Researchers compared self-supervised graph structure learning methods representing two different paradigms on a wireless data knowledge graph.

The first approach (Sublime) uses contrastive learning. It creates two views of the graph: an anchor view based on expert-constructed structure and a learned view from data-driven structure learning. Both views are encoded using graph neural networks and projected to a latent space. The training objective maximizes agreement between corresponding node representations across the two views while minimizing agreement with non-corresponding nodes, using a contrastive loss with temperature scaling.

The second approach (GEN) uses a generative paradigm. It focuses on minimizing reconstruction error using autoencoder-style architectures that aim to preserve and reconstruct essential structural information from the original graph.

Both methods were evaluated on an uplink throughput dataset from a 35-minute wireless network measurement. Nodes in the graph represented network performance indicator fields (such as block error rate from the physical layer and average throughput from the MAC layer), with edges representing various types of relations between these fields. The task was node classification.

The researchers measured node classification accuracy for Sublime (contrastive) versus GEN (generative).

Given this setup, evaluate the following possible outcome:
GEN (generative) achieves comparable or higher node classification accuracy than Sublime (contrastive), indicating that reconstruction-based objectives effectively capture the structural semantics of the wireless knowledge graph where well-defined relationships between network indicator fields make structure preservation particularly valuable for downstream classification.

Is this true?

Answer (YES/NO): NO